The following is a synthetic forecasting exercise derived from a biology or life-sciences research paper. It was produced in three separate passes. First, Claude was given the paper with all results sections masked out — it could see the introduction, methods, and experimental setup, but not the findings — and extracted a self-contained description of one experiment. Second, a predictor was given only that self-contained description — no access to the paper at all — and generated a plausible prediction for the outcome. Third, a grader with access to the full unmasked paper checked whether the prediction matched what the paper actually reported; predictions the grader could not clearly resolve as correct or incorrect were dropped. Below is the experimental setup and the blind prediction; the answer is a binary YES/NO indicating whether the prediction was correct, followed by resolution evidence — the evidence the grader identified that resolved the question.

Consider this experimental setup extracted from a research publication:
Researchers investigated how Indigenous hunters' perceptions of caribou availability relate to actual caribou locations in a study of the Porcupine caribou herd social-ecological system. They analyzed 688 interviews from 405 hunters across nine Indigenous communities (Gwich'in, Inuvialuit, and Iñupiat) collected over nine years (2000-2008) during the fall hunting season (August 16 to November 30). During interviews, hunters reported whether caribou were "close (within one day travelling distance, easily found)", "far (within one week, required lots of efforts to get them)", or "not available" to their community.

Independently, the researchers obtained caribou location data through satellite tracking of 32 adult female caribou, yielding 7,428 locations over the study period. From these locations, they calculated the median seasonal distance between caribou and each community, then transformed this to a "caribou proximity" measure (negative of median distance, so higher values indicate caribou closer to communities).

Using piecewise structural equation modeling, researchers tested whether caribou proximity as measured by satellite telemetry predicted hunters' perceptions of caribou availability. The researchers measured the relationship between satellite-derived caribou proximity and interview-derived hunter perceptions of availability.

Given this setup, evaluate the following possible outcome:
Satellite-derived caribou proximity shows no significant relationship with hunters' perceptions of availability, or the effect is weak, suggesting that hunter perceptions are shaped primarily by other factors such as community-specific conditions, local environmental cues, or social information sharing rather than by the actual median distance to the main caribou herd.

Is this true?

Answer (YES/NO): NO